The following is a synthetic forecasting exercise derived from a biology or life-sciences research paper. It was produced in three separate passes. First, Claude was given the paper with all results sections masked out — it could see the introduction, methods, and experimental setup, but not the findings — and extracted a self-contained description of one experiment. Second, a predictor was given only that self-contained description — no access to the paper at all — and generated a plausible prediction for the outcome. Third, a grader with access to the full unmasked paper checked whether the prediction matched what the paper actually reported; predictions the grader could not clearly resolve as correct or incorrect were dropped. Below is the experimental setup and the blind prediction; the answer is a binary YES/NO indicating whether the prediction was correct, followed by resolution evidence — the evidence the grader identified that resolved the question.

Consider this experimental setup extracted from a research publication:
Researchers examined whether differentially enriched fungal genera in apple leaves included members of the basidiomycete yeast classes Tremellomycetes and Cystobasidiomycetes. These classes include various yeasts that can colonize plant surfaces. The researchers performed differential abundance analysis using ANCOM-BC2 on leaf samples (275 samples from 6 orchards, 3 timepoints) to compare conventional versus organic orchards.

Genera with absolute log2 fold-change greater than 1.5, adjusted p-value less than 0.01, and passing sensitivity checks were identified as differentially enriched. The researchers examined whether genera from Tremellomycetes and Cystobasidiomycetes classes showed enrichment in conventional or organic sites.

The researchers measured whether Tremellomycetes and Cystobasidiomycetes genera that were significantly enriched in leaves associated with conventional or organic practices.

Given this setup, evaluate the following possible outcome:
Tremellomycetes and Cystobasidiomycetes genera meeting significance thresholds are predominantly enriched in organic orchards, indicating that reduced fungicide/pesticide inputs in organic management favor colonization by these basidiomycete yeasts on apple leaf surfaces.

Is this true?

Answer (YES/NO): YES